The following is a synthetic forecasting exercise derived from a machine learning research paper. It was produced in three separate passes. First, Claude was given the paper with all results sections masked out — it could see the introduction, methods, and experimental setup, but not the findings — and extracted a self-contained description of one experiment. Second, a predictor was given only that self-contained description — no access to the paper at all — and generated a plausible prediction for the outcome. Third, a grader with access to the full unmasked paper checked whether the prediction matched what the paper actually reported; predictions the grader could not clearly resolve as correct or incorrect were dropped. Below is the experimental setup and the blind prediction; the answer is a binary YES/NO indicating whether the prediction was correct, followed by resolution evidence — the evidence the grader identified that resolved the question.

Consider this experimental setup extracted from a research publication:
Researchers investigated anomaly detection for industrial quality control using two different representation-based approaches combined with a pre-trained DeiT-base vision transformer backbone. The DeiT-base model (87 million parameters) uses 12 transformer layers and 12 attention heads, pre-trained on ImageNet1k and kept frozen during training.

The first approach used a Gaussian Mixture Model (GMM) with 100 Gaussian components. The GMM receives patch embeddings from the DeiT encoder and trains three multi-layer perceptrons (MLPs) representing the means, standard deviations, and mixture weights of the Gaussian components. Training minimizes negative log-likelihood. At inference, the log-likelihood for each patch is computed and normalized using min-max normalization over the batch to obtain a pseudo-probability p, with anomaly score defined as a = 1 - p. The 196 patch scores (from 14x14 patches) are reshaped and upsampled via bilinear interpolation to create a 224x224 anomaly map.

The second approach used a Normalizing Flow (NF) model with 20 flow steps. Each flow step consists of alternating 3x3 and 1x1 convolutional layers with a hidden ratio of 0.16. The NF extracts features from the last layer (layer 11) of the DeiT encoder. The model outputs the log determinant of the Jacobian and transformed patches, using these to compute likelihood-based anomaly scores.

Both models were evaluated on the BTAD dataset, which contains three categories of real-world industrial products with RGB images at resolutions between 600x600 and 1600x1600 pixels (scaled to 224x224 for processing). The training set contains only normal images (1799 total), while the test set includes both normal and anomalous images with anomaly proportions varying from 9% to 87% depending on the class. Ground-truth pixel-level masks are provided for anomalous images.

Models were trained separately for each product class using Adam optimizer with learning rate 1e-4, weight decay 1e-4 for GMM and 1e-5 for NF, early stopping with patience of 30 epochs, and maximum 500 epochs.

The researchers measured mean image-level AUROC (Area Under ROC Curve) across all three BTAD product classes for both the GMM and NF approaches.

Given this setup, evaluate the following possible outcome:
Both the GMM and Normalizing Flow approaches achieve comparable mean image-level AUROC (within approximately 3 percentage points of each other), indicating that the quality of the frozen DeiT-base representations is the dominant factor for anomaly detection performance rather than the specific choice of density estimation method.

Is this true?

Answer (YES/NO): NO